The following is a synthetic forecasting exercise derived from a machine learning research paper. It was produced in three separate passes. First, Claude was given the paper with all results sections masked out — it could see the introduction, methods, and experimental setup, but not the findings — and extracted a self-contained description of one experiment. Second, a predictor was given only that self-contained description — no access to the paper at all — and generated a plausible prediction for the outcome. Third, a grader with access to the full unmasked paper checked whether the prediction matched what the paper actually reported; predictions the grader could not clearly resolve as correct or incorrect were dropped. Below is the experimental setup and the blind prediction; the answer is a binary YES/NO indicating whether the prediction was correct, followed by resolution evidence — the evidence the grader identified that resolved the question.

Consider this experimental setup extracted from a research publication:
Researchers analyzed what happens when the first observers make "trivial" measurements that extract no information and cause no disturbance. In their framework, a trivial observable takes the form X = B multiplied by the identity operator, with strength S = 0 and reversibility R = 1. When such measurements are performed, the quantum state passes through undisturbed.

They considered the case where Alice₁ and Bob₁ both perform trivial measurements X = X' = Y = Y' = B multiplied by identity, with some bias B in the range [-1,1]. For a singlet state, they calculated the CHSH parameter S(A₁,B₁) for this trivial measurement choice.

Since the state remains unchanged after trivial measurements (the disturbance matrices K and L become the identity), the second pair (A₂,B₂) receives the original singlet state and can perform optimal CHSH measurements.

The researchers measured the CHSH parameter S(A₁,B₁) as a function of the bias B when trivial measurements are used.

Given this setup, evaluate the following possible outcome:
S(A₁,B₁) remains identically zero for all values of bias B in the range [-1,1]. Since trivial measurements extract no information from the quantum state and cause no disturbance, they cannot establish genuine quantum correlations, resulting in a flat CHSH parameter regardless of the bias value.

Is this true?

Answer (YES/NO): NO